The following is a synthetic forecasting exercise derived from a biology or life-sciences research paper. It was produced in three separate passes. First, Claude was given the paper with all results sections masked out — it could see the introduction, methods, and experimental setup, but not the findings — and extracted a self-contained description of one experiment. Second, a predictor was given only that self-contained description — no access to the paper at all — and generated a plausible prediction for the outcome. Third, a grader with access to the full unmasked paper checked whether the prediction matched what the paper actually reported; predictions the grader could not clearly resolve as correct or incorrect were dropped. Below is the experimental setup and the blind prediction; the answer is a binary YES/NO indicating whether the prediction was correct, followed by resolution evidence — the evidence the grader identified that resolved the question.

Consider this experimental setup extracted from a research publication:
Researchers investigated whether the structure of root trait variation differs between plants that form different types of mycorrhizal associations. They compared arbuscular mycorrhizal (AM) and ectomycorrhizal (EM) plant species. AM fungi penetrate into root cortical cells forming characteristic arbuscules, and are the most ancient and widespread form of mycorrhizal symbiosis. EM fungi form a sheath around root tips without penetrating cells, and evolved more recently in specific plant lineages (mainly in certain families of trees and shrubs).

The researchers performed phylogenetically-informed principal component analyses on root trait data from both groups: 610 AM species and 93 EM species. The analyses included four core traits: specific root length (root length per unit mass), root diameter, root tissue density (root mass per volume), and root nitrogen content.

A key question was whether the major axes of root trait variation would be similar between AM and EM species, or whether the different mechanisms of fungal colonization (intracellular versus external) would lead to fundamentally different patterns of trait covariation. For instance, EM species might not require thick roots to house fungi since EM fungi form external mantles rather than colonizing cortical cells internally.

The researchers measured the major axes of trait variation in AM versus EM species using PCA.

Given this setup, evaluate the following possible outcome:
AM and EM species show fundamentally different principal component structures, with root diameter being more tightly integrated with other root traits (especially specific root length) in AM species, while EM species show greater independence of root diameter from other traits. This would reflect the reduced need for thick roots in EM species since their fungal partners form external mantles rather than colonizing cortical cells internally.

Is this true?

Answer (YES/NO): NO